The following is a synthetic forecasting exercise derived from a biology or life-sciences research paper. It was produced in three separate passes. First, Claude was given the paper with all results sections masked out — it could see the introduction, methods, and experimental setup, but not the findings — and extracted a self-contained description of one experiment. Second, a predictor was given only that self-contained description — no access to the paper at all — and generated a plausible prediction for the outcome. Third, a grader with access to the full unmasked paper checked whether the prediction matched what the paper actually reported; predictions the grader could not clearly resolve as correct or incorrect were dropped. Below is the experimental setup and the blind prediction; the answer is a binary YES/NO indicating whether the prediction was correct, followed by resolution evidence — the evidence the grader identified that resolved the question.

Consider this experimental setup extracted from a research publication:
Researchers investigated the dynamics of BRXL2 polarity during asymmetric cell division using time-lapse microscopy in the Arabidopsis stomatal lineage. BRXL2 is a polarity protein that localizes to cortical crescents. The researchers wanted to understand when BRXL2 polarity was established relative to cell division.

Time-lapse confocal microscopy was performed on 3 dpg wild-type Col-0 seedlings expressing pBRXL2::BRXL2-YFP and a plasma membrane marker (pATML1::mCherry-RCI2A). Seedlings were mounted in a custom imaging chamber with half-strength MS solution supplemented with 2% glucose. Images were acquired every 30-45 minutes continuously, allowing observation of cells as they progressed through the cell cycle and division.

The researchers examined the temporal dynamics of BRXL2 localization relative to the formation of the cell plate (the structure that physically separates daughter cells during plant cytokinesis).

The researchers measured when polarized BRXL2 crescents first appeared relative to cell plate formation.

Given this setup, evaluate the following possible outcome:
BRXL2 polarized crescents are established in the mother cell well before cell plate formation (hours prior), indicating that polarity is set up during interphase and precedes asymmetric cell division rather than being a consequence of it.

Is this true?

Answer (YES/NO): YES